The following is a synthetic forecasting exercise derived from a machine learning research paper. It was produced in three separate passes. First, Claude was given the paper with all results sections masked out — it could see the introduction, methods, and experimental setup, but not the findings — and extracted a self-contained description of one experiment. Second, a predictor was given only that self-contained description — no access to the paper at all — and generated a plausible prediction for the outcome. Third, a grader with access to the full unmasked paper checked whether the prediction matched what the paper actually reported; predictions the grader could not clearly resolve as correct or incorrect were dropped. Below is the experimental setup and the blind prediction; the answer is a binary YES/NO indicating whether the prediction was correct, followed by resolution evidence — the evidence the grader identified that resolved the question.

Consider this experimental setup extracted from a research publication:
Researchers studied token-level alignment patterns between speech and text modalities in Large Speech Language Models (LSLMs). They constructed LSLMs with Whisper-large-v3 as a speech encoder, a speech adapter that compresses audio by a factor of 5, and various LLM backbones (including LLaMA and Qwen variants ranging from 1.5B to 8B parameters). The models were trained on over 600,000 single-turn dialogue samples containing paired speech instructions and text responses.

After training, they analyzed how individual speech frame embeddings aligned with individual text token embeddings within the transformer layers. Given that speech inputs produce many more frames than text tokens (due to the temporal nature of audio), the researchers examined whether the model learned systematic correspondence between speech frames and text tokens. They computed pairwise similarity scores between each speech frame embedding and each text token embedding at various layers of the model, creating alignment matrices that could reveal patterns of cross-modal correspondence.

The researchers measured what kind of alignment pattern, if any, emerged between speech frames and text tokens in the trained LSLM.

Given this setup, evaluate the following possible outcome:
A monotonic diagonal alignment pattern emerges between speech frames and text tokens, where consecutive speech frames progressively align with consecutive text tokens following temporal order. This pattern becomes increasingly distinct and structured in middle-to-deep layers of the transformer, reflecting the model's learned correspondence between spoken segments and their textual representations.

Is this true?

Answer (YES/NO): NO